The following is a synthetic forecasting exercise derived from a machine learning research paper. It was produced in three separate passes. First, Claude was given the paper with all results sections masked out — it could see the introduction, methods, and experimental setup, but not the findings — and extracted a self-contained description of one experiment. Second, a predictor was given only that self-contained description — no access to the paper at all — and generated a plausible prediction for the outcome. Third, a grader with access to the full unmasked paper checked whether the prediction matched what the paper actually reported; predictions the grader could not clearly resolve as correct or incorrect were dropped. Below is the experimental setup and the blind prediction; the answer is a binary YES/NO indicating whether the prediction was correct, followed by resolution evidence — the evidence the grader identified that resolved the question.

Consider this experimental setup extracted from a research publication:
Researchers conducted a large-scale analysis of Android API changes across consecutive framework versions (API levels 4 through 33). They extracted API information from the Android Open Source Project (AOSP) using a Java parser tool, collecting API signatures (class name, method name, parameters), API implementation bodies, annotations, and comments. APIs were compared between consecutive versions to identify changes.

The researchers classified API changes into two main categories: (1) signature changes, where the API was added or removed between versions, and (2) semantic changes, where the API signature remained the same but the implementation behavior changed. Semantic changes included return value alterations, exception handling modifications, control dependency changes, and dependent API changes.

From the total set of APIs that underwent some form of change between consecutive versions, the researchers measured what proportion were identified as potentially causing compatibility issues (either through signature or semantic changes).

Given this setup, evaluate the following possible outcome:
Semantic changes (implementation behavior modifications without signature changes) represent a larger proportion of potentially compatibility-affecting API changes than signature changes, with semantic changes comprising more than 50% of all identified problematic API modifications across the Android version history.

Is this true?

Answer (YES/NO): NO